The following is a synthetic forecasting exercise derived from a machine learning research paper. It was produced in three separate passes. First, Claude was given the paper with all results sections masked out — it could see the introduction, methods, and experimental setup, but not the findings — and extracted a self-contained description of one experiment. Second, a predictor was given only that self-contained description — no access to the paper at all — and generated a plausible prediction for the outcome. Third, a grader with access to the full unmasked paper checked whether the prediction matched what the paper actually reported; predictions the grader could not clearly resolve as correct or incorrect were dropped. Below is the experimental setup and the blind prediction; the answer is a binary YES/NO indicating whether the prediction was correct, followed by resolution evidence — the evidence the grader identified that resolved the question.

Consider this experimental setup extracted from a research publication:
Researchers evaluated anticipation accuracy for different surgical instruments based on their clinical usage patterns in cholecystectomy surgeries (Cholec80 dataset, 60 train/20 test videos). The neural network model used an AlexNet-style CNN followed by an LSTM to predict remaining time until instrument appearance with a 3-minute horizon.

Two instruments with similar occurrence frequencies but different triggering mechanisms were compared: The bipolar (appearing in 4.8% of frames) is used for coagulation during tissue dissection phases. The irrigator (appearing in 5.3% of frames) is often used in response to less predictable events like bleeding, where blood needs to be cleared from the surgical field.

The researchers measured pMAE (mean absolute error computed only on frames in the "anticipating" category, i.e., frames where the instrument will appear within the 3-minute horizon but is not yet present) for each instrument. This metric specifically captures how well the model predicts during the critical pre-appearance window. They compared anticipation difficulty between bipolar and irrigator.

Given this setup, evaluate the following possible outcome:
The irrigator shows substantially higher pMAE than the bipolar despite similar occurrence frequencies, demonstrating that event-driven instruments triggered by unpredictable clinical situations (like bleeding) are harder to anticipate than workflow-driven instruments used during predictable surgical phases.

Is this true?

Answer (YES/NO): NO